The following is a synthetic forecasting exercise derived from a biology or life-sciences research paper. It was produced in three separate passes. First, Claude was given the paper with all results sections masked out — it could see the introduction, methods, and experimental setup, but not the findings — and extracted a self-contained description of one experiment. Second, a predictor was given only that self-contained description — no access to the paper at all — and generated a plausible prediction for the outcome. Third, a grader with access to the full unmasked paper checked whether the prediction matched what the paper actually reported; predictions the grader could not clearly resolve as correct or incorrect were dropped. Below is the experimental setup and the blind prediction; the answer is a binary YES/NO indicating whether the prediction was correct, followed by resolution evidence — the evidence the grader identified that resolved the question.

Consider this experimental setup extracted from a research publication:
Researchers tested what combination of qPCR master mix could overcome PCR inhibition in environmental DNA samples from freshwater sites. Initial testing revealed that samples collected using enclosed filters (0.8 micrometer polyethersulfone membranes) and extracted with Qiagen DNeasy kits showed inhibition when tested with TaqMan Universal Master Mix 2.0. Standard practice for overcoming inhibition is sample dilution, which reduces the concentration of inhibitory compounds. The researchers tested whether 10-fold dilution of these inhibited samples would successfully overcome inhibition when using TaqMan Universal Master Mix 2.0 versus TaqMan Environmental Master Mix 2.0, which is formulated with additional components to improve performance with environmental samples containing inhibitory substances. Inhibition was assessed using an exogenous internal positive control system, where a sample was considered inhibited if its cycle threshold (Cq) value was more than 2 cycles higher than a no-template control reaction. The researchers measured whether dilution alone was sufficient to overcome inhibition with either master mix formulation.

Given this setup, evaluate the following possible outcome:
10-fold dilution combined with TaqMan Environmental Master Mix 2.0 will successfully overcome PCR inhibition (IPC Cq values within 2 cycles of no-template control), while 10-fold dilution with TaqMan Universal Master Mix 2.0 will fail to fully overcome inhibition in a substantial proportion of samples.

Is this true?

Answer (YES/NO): YES